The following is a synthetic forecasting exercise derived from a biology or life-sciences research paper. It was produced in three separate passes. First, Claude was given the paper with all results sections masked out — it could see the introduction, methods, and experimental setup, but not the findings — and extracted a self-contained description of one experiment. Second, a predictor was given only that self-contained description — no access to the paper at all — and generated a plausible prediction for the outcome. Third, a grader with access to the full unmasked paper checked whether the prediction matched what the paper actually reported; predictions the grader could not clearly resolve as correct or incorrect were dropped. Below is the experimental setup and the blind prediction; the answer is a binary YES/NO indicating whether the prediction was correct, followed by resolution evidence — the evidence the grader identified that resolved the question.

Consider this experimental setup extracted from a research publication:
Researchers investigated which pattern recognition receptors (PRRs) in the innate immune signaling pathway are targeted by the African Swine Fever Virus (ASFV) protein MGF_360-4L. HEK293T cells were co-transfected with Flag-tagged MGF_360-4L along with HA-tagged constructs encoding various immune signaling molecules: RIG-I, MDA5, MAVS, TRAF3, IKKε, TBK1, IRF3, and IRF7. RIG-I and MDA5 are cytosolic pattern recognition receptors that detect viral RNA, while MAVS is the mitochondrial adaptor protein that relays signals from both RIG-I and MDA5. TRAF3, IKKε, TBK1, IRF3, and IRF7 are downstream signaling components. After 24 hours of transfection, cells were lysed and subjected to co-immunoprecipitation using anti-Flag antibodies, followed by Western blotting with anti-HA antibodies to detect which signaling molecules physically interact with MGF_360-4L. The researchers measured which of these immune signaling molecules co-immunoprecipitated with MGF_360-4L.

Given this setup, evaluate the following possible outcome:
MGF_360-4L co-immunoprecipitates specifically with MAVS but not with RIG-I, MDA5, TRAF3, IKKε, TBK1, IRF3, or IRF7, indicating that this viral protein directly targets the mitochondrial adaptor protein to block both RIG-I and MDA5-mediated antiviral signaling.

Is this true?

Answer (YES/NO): NO